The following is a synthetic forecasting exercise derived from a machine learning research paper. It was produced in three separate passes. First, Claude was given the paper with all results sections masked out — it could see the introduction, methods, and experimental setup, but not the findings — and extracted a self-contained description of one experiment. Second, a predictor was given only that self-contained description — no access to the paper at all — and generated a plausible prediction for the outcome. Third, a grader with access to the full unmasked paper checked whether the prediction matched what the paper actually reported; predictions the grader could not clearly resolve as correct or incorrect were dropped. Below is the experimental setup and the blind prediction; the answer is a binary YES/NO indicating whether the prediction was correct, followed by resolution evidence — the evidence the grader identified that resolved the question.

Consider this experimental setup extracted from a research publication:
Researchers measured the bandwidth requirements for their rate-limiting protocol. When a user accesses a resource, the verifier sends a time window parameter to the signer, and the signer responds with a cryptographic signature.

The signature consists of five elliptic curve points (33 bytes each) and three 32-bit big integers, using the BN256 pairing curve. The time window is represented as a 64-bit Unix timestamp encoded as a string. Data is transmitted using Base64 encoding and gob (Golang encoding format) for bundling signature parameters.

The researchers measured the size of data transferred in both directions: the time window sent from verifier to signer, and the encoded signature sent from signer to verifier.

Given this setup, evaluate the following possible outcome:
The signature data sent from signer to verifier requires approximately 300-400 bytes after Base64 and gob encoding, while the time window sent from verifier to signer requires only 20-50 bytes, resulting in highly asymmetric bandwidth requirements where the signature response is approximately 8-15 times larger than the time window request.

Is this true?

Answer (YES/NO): NO